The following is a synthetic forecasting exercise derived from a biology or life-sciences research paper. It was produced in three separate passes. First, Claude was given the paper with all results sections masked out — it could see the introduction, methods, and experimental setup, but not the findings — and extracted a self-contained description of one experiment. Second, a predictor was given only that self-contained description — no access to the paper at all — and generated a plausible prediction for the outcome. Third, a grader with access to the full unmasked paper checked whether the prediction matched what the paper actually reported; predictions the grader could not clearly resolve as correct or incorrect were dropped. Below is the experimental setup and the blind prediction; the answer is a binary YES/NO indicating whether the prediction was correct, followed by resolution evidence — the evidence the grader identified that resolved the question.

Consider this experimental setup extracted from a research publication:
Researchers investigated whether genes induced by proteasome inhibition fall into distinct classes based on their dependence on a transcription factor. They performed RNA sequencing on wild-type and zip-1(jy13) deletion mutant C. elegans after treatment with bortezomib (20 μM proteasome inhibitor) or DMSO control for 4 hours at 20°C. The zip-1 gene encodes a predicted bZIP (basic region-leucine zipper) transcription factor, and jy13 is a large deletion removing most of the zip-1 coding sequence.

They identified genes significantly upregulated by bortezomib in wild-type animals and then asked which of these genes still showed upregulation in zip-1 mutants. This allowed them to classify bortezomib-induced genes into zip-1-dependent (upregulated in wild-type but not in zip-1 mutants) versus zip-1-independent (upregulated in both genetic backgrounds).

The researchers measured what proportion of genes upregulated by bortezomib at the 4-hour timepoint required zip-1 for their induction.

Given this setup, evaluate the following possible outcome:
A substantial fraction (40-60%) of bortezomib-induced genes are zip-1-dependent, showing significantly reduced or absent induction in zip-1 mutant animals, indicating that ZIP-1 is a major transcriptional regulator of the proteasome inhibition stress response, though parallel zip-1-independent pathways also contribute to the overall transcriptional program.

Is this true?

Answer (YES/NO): NO